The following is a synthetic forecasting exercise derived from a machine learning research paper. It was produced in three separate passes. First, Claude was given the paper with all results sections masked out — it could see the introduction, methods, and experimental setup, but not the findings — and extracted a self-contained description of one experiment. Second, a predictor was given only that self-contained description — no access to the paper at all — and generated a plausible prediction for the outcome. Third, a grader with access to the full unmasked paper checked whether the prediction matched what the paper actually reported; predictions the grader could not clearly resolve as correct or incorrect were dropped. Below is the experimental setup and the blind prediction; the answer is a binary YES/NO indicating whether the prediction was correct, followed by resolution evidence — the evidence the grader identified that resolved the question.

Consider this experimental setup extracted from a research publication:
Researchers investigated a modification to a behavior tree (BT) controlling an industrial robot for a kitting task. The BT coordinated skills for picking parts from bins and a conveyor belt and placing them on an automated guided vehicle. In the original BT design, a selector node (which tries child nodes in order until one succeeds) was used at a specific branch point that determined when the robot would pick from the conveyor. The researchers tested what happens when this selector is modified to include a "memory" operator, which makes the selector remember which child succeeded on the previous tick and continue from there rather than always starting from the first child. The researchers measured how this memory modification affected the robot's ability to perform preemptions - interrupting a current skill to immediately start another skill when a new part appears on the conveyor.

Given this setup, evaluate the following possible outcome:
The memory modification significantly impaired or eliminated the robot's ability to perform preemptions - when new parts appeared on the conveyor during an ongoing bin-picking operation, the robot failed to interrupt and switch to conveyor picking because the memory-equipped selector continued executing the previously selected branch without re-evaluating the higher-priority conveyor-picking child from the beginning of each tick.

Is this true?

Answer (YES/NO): YES